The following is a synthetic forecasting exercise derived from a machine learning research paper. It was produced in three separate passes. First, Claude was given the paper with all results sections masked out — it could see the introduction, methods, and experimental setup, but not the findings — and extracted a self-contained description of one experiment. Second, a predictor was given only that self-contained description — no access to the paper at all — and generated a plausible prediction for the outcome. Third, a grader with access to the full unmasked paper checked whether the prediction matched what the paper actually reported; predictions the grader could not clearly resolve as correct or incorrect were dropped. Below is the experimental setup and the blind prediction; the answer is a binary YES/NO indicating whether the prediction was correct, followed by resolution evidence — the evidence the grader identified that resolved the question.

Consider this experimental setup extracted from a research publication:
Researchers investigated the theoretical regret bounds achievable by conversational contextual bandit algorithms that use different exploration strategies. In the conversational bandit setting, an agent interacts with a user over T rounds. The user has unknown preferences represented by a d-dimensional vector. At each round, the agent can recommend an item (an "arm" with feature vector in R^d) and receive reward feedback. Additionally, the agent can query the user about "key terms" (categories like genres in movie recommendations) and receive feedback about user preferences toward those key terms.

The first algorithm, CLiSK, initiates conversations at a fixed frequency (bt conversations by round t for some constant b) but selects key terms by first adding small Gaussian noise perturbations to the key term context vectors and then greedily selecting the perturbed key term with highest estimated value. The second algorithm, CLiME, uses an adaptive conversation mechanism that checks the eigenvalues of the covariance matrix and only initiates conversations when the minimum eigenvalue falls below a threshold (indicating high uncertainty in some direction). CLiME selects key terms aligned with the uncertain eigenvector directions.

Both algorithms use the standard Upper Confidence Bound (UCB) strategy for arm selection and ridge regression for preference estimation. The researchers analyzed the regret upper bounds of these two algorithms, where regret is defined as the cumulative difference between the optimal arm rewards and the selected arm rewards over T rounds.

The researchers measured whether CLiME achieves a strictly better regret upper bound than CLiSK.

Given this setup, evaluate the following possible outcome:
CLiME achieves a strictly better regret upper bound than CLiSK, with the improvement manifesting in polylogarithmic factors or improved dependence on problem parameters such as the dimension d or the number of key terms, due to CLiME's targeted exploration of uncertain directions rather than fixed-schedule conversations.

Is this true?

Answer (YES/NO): YES